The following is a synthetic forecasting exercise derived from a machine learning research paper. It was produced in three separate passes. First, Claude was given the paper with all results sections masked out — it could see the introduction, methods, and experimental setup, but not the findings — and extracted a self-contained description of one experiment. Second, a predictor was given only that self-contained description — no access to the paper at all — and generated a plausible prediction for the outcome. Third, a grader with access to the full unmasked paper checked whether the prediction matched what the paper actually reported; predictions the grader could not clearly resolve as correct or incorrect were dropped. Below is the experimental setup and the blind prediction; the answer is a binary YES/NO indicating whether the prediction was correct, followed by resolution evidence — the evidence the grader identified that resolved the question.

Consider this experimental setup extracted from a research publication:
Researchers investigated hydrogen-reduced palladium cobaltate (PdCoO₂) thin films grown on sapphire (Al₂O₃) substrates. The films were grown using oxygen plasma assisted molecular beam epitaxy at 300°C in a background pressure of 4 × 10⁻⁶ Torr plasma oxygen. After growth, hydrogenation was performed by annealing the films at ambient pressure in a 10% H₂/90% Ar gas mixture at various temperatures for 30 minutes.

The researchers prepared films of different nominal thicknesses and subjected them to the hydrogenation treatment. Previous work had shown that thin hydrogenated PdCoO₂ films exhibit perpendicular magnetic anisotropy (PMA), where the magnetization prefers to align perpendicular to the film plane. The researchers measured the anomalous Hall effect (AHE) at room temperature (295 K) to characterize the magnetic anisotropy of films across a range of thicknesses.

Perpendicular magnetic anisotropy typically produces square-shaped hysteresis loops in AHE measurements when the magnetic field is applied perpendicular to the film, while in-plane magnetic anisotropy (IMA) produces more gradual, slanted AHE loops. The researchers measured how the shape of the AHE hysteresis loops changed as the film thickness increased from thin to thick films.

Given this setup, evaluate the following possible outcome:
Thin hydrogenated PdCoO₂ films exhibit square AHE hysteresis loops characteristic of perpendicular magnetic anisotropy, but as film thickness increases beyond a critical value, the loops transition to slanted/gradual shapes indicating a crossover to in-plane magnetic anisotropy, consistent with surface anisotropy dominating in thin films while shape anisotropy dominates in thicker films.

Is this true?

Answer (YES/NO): YES